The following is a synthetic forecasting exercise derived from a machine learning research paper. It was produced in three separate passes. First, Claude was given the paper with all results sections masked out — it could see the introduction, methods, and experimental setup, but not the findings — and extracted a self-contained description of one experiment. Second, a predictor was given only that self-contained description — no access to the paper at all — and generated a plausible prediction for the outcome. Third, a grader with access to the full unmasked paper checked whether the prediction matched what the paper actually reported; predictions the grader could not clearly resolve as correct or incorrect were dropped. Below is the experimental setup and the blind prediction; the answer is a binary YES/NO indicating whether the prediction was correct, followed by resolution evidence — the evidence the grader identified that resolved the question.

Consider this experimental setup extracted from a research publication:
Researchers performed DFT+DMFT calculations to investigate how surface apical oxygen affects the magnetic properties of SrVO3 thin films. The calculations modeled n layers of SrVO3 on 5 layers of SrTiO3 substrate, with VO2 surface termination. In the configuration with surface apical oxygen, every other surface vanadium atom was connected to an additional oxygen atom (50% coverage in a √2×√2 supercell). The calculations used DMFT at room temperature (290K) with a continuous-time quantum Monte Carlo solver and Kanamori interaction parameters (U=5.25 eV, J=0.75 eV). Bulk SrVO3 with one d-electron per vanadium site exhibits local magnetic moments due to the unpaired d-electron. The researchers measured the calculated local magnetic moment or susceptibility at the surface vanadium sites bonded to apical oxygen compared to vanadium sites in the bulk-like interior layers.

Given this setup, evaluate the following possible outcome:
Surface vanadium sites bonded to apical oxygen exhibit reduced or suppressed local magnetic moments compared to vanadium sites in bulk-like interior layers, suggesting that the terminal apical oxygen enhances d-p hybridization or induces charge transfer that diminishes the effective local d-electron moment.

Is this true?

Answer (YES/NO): YES